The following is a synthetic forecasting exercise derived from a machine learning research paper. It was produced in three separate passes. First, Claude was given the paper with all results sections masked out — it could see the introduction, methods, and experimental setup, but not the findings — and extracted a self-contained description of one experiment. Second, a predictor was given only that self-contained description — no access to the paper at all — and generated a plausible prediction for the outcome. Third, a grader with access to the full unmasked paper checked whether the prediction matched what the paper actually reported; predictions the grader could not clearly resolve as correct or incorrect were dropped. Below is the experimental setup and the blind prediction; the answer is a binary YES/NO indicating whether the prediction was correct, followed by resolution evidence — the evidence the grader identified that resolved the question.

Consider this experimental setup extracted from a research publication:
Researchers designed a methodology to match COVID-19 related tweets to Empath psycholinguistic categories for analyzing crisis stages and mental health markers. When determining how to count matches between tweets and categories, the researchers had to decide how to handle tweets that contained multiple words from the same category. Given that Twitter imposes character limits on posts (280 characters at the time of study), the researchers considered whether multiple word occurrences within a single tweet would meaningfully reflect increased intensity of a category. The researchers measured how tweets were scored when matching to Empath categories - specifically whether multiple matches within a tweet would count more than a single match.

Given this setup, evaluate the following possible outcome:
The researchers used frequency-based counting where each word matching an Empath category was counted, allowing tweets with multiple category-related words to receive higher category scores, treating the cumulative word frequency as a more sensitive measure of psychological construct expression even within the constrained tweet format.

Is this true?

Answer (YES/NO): NO